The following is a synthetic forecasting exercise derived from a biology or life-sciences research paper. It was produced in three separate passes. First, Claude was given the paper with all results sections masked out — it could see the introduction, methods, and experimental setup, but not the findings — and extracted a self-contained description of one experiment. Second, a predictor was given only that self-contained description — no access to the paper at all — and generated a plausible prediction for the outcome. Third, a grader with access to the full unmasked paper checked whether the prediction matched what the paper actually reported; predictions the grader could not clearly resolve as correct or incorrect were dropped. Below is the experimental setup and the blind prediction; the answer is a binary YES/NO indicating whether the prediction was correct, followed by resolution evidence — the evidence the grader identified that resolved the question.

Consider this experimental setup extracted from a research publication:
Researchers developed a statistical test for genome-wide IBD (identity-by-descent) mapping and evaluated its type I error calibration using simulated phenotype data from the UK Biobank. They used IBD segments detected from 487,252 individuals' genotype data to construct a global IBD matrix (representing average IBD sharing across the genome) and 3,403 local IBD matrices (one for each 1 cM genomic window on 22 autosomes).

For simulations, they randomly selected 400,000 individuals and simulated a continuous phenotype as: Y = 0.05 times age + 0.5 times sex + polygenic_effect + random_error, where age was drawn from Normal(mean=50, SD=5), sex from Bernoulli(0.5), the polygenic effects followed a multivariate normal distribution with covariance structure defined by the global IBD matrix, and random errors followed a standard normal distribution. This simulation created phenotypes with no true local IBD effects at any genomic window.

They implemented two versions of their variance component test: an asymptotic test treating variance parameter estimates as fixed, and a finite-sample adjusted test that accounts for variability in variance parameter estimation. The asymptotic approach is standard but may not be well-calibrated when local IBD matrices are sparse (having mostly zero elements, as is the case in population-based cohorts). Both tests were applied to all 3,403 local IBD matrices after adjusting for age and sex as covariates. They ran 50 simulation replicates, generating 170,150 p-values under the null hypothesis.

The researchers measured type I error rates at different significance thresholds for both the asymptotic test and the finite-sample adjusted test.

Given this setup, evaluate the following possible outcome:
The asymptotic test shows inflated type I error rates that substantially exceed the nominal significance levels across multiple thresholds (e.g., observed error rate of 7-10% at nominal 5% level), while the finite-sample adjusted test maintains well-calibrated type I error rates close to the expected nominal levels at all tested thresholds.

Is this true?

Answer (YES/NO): NO